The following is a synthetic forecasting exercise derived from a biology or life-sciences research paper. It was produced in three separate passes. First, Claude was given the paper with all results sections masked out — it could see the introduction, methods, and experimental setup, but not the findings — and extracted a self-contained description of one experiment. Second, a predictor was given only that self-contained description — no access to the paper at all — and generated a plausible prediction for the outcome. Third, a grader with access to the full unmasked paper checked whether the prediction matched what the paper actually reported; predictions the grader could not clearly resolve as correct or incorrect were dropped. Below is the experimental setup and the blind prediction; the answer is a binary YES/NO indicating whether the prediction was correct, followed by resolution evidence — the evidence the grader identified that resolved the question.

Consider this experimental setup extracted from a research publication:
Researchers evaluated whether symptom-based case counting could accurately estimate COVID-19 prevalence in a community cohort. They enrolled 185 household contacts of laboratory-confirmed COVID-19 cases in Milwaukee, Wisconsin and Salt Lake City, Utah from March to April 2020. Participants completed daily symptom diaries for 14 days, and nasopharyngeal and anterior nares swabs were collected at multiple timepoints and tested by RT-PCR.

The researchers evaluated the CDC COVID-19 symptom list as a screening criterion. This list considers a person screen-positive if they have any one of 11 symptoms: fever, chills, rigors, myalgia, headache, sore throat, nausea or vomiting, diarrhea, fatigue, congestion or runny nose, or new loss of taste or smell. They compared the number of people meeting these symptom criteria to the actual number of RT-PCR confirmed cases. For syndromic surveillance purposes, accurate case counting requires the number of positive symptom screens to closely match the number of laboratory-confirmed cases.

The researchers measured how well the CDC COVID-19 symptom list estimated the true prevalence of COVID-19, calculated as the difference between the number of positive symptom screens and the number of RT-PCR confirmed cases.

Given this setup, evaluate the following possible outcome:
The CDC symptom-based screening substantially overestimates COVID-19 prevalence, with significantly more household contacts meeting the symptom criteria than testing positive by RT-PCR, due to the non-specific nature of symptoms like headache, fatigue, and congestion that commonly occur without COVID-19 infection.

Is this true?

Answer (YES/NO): YES